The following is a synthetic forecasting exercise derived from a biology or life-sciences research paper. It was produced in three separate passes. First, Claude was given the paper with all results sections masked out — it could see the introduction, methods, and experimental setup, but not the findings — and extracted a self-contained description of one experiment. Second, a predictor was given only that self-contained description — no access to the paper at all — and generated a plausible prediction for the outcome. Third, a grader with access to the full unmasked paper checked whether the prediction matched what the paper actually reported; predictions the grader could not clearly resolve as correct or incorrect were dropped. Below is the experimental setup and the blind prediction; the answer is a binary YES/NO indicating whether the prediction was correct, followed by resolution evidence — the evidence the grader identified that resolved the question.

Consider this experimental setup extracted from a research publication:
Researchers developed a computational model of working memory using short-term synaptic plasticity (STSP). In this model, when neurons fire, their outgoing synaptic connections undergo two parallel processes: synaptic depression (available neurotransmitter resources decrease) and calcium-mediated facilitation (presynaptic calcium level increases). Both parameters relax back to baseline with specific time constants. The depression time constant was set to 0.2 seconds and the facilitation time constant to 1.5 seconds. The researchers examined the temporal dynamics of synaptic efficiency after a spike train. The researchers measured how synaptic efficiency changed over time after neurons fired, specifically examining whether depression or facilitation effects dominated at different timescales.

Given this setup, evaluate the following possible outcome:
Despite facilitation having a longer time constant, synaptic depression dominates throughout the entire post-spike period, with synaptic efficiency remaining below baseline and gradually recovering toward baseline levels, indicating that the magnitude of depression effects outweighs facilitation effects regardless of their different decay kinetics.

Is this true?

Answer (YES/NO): NO